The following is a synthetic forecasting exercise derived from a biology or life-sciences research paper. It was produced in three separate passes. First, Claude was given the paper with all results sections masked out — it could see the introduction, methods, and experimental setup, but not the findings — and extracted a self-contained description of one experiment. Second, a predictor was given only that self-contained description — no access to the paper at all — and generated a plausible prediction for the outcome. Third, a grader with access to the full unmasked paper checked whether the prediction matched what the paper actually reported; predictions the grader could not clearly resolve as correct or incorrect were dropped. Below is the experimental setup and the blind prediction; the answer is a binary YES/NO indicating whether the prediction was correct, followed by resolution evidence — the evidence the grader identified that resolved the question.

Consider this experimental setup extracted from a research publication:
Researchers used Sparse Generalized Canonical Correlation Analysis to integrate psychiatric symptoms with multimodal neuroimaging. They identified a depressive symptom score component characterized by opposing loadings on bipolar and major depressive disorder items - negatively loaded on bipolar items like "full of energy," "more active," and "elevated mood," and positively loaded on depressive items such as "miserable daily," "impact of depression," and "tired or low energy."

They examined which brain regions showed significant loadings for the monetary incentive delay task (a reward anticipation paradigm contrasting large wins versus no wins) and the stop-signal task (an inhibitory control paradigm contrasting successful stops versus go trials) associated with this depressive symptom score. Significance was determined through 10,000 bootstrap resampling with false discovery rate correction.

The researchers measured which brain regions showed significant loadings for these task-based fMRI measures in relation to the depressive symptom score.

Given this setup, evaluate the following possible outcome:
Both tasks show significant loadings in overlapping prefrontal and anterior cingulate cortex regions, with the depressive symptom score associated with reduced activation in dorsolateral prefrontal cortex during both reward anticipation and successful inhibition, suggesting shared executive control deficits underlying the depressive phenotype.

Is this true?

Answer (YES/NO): NO